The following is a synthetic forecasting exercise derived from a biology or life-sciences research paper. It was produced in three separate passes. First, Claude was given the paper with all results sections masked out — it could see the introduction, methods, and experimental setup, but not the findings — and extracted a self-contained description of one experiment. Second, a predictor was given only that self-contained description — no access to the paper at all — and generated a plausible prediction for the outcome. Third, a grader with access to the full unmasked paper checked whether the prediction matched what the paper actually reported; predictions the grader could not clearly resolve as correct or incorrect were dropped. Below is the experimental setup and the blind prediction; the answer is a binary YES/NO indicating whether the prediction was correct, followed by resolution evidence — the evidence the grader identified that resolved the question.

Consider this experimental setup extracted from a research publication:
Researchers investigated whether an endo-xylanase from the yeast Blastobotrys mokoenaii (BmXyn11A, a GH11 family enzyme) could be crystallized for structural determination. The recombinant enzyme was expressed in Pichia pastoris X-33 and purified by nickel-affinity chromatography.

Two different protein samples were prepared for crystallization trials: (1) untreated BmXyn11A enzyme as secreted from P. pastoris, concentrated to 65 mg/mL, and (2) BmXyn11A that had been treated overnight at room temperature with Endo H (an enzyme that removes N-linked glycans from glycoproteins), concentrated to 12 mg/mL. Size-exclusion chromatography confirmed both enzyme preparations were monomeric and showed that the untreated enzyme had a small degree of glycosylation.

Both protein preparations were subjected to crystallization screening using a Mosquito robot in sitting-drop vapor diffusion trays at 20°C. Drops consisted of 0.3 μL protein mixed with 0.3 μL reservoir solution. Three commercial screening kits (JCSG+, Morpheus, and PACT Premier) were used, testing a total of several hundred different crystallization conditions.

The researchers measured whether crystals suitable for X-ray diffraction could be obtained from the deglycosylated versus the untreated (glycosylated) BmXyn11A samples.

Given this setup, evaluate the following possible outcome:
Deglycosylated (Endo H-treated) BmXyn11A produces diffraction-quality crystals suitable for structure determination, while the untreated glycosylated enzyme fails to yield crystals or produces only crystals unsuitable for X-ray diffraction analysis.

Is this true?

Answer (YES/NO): NO